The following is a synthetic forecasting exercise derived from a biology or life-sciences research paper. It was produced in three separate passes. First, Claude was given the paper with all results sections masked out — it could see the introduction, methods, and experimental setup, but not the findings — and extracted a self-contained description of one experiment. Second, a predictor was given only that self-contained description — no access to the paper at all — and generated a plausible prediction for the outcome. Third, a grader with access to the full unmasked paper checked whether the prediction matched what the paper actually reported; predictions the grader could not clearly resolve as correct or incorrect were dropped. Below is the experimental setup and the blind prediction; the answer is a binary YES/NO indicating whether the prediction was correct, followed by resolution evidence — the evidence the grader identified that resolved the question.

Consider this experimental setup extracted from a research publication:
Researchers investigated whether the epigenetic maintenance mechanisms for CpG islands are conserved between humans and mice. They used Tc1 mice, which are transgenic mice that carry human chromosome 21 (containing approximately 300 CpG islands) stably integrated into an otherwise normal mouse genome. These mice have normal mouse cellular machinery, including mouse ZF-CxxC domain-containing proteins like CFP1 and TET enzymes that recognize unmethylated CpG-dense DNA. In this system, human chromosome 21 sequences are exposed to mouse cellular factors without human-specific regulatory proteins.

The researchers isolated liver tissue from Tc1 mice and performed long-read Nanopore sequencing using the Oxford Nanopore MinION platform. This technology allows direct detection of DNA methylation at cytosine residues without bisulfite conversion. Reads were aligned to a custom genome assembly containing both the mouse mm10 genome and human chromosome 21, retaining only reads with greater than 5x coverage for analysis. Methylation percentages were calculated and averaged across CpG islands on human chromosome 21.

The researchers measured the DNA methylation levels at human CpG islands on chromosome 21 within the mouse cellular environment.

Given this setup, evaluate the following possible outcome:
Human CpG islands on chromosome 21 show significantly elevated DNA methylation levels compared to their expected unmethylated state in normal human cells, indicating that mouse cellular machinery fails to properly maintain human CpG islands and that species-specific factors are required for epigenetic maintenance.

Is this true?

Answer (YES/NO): NO